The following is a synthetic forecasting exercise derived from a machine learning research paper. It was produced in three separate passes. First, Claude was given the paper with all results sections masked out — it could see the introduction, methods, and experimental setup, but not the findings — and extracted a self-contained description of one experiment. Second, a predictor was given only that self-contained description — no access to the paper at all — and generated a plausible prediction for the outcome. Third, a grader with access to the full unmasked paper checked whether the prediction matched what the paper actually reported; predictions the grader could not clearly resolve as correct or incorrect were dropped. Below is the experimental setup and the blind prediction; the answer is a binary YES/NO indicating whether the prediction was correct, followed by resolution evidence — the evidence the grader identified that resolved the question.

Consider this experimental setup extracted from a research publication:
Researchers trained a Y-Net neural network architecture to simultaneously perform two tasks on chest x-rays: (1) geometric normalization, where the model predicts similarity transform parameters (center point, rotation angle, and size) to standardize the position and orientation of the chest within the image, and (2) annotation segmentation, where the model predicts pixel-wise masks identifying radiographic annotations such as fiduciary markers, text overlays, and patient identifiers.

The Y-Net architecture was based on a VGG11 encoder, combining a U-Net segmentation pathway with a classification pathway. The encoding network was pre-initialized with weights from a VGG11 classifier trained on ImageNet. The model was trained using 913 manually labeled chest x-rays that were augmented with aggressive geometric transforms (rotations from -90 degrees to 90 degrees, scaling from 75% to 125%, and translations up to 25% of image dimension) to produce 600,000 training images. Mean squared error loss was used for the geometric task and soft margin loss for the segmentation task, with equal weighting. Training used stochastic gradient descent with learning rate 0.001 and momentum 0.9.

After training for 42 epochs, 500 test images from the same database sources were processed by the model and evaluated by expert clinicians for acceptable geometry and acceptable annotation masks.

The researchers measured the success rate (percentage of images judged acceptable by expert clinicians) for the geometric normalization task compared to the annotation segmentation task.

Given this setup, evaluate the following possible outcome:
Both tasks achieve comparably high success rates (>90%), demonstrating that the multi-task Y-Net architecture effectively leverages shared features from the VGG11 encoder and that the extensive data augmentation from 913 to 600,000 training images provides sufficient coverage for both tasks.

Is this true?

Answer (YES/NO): YES